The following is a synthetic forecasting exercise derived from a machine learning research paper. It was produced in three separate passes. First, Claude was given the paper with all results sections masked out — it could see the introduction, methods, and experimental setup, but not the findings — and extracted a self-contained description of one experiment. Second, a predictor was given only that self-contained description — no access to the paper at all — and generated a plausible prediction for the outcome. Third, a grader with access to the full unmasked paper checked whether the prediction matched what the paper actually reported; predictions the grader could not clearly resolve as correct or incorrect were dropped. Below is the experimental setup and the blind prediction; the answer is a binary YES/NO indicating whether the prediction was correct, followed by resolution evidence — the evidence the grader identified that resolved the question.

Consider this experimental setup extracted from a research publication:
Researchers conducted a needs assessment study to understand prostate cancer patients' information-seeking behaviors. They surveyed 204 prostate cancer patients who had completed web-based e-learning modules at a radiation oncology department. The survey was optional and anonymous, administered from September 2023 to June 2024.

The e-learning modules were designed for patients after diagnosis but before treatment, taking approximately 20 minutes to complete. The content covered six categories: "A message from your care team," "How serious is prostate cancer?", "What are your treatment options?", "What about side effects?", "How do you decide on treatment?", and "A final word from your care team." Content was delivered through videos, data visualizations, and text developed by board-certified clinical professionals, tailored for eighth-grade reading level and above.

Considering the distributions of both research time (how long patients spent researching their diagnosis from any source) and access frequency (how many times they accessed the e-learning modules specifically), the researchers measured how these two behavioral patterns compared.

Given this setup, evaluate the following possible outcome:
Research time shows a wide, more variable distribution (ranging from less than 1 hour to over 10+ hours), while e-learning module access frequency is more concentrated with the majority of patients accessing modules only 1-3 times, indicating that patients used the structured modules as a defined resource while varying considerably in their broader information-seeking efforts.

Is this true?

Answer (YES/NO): NO